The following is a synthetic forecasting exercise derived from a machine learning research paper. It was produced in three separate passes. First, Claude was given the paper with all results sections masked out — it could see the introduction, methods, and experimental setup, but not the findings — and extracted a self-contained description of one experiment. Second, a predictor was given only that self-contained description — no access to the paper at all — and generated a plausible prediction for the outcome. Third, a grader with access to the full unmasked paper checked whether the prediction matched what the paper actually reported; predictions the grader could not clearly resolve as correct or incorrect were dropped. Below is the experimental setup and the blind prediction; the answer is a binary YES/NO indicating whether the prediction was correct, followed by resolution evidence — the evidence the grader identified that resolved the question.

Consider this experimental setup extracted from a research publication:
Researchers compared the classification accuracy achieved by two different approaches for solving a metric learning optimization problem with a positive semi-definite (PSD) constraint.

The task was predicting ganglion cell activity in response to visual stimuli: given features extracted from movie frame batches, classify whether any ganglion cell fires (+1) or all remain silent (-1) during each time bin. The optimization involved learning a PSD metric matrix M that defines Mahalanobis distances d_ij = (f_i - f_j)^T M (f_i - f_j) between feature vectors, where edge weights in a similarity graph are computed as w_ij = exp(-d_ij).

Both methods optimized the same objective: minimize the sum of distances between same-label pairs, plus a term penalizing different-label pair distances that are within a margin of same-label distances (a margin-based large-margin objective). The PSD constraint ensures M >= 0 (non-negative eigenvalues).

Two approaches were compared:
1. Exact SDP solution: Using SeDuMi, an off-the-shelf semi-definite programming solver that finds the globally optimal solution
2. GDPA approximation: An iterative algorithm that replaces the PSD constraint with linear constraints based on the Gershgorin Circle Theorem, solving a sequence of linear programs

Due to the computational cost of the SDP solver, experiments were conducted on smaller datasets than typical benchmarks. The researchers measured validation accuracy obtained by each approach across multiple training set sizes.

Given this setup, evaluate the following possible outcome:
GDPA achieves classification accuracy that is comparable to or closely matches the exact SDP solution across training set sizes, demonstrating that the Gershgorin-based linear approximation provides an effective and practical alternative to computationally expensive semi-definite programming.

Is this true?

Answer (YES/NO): YES